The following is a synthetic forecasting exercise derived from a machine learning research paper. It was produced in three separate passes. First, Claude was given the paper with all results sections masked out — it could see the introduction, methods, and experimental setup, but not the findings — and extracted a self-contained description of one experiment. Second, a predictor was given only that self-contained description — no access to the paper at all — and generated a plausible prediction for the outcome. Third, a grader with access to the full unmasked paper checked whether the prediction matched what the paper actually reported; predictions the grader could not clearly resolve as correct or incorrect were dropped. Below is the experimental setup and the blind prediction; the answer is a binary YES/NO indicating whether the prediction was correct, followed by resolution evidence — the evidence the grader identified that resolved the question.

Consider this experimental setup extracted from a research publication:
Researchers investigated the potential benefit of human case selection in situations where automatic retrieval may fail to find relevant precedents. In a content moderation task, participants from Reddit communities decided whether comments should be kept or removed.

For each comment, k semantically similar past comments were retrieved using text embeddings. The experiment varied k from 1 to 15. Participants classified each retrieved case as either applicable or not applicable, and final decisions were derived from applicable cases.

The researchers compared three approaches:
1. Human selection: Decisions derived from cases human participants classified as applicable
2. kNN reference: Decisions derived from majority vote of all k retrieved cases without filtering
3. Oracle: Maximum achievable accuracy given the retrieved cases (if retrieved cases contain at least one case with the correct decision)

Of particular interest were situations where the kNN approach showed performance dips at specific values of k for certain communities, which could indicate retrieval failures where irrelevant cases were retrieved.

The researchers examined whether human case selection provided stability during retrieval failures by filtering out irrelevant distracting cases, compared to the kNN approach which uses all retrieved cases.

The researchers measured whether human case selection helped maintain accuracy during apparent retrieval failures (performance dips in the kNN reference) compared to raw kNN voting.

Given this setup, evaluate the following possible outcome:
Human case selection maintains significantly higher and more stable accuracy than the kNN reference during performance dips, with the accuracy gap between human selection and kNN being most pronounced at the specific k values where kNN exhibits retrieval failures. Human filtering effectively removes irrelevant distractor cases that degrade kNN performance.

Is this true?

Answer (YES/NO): NO